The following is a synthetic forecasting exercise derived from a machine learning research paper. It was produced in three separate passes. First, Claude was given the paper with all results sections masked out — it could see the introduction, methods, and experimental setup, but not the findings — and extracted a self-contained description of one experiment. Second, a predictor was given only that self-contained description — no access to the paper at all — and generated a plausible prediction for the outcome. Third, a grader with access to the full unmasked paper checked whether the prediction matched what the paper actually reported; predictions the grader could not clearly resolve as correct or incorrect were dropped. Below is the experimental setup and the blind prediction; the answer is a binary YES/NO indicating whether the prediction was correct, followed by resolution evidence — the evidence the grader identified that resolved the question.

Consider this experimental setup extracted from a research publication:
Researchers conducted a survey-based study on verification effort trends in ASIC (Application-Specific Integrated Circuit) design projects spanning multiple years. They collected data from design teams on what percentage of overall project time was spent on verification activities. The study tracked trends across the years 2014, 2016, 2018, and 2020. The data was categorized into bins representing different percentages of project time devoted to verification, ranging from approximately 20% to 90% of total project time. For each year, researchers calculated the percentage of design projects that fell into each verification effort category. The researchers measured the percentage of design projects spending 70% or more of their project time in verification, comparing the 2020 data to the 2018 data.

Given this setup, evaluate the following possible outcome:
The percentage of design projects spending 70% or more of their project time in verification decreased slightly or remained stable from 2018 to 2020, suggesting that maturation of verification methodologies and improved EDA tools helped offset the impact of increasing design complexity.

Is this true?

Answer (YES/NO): NO